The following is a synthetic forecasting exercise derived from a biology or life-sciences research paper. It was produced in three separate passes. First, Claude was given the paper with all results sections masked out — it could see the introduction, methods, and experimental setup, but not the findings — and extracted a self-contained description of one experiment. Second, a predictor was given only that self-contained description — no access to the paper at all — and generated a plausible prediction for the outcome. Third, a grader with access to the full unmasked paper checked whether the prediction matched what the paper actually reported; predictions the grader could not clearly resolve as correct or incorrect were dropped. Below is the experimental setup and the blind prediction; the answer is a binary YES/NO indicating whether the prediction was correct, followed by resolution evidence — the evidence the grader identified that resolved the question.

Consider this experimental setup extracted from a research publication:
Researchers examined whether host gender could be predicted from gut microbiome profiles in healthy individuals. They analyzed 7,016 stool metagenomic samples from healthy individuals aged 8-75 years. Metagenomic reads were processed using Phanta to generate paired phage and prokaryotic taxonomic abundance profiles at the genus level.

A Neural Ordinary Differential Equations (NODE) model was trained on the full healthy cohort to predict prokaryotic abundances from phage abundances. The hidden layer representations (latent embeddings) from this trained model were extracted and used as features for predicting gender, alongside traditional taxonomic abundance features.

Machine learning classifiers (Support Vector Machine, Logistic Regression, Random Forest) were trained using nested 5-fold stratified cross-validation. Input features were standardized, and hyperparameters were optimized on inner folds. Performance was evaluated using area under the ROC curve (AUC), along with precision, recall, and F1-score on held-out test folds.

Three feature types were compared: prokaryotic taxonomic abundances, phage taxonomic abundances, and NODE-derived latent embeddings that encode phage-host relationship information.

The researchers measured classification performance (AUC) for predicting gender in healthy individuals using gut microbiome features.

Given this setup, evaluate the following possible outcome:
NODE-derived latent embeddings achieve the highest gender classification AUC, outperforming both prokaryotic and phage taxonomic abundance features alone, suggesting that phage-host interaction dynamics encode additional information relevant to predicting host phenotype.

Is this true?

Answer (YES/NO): YES